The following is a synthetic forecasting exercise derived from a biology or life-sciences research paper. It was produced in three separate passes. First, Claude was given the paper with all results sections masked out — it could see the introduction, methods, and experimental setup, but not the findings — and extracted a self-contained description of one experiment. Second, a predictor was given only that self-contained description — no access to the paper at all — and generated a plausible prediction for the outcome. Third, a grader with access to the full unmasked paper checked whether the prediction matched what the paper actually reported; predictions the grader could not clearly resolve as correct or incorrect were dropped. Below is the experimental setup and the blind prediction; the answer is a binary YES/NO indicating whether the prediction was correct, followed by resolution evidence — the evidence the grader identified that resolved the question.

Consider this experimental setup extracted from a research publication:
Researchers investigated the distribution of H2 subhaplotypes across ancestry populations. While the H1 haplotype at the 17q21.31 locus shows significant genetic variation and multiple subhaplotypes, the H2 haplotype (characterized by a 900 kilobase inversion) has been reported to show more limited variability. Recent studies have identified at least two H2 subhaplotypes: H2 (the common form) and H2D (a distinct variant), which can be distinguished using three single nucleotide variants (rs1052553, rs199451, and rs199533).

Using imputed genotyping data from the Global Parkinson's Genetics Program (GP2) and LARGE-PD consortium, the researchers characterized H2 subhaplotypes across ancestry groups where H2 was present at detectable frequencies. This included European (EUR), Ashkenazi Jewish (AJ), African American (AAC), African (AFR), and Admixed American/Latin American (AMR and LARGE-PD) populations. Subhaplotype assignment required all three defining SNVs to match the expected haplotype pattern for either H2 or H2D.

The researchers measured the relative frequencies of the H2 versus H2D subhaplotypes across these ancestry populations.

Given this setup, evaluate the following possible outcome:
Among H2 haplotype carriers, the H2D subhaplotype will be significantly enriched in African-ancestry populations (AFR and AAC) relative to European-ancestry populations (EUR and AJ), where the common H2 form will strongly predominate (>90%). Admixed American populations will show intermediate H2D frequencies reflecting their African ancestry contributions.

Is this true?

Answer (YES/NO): NO